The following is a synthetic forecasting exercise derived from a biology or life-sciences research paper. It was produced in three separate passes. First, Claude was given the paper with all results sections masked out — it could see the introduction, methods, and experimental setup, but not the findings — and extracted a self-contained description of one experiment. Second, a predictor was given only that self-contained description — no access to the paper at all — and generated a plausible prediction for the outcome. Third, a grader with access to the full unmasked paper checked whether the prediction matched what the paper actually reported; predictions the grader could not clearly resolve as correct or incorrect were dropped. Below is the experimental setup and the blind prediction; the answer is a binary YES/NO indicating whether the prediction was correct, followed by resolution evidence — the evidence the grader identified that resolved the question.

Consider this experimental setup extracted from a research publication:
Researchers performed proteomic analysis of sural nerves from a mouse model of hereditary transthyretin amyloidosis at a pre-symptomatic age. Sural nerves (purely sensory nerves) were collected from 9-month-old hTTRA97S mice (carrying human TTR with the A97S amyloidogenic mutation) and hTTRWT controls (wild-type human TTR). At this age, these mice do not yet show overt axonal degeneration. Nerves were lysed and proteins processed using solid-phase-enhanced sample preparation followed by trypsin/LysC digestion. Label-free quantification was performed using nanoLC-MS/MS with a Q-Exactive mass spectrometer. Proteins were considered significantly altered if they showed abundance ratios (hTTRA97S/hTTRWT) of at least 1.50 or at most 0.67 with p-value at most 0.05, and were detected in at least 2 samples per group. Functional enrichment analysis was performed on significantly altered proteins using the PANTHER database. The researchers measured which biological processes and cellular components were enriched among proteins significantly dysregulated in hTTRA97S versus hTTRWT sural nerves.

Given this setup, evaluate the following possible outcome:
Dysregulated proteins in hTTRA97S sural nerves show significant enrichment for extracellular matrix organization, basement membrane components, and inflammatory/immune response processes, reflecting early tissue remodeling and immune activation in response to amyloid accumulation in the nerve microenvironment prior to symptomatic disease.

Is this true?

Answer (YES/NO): NO